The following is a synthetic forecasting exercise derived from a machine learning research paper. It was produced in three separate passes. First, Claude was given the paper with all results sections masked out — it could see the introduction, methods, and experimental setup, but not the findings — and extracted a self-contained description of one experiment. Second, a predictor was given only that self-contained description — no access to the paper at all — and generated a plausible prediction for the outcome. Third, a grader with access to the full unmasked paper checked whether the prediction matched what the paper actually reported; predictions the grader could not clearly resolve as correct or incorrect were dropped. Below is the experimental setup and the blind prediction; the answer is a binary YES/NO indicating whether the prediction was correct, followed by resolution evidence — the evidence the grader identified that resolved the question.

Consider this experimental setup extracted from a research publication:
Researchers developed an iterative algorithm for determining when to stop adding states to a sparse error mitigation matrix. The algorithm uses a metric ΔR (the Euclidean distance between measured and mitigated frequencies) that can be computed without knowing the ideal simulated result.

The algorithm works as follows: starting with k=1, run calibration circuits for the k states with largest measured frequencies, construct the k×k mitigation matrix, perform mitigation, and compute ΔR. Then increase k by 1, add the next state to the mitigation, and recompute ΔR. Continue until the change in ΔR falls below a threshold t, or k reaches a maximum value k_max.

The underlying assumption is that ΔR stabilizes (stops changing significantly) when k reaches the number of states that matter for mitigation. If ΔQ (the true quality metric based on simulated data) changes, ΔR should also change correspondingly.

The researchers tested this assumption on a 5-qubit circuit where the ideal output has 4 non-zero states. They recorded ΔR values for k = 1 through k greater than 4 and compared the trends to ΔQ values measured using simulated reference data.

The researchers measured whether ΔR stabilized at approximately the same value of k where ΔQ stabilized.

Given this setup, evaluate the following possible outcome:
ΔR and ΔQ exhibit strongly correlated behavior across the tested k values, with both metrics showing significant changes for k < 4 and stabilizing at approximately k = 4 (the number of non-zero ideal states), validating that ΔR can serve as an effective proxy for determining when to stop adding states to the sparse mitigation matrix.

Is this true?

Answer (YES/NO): YES